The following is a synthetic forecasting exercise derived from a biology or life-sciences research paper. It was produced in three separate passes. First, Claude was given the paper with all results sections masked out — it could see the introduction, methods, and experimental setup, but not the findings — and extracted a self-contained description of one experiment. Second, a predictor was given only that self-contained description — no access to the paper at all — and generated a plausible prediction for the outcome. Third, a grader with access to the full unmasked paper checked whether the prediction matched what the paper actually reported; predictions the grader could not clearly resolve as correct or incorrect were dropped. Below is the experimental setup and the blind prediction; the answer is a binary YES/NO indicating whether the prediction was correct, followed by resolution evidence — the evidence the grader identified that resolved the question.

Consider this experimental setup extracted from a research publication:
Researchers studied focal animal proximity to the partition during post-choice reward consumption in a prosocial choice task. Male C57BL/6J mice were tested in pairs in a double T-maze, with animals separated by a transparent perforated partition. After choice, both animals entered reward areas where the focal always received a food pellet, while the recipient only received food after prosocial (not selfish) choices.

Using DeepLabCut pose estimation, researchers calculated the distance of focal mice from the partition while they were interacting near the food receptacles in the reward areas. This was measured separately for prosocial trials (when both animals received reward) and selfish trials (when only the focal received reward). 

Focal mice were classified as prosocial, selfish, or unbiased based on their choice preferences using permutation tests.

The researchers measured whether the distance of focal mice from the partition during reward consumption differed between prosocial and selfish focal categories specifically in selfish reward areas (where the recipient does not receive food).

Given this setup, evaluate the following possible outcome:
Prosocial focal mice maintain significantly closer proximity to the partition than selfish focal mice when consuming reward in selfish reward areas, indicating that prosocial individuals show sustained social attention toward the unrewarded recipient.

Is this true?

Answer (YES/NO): YES